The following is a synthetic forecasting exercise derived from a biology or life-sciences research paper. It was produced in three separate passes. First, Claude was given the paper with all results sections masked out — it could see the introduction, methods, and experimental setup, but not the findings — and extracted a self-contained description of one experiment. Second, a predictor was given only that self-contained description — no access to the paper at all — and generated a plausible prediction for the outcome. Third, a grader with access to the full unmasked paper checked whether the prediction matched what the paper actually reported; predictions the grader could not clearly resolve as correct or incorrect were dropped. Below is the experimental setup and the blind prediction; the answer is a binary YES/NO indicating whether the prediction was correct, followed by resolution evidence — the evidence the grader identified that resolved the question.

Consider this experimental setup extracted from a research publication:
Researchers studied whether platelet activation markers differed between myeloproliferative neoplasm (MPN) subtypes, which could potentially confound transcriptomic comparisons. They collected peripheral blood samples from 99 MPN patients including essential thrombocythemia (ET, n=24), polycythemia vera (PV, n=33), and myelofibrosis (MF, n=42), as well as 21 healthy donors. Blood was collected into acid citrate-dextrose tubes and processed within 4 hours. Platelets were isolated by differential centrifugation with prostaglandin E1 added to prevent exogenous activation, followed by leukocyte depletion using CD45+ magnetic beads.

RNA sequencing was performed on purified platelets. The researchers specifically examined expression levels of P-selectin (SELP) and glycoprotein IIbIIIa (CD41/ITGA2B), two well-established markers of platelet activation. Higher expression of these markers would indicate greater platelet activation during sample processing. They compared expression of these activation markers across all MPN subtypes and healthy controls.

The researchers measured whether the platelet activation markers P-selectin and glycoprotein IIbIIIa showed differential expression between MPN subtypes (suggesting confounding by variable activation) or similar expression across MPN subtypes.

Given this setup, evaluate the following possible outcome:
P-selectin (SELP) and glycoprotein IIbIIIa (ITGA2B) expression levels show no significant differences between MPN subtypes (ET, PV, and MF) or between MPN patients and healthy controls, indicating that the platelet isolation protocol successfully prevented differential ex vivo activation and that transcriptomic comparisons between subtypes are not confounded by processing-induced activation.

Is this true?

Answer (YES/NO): NO